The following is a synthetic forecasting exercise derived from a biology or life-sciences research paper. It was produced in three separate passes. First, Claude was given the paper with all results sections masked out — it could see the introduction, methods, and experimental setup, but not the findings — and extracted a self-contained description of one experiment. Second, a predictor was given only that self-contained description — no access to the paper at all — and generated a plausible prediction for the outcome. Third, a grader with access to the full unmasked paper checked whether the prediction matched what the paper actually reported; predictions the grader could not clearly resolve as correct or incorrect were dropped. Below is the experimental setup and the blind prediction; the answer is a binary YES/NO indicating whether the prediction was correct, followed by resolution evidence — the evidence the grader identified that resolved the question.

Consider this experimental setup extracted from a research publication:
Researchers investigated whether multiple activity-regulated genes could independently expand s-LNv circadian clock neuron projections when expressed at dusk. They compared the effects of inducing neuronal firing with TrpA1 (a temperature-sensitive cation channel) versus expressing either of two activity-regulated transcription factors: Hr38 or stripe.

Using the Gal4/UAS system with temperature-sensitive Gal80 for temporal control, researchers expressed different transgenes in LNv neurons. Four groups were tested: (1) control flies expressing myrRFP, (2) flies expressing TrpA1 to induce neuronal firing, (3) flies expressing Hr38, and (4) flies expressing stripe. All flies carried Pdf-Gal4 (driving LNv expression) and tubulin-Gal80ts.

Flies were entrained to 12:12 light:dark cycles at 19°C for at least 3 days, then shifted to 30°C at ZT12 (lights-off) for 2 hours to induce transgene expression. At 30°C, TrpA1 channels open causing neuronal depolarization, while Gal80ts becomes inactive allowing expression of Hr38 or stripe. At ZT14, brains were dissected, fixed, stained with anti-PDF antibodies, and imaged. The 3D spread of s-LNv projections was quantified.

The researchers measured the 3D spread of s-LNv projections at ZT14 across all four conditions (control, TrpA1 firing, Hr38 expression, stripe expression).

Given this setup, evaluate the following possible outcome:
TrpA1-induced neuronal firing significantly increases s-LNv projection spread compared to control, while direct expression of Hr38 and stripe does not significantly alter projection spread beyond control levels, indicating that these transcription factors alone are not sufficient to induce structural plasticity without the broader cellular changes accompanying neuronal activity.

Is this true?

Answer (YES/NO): NO